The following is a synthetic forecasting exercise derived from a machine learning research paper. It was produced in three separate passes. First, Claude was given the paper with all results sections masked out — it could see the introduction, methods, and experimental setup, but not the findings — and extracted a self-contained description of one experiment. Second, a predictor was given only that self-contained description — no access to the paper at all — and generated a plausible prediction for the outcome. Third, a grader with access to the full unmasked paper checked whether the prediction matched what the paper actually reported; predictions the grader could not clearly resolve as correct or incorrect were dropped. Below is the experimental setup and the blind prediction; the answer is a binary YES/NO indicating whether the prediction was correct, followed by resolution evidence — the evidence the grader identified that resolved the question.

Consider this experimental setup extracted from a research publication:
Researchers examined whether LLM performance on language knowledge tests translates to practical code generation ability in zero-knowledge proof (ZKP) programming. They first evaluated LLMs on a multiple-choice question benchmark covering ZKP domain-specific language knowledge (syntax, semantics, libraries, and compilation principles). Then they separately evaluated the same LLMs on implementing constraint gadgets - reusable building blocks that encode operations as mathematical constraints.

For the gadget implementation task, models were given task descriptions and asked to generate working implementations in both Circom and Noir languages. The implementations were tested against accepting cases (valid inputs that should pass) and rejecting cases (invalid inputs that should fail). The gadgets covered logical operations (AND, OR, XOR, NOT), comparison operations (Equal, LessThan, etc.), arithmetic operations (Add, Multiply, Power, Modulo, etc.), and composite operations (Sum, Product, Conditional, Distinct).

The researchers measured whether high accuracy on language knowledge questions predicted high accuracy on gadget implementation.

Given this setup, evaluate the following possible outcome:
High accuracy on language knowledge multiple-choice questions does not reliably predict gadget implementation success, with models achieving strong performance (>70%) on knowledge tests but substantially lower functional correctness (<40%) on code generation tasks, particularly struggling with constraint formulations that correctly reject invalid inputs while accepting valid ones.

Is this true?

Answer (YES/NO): NO